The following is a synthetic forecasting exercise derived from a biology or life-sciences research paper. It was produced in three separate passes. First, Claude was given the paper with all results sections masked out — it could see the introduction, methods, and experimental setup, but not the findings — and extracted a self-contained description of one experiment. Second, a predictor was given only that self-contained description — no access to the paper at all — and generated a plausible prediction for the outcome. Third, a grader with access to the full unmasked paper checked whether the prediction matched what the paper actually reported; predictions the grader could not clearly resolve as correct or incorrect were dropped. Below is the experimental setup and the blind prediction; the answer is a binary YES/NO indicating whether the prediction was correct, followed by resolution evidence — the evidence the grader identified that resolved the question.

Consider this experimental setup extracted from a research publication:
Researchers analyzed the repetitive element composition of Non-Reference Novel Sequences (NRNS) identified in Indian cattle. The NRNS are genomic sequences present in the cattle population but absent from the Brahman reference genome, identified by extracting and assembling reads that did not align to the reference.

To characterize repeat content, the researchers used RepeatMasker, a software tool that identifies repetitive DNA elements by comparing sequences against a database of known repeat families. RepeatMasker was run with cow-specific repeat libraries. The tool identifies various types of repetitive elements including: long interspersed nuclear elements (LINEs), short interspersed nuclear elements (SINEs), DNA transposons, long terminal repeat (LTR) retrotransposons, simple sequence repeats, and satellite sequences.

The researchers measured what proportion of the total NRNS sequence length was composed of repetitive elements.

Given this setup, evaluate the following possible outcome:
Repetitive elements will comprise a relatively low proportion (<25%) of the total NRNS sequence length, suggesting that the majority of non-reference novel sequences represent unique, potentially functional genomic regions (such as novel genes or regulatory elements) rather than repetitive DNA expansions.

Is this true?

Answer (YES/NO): NO